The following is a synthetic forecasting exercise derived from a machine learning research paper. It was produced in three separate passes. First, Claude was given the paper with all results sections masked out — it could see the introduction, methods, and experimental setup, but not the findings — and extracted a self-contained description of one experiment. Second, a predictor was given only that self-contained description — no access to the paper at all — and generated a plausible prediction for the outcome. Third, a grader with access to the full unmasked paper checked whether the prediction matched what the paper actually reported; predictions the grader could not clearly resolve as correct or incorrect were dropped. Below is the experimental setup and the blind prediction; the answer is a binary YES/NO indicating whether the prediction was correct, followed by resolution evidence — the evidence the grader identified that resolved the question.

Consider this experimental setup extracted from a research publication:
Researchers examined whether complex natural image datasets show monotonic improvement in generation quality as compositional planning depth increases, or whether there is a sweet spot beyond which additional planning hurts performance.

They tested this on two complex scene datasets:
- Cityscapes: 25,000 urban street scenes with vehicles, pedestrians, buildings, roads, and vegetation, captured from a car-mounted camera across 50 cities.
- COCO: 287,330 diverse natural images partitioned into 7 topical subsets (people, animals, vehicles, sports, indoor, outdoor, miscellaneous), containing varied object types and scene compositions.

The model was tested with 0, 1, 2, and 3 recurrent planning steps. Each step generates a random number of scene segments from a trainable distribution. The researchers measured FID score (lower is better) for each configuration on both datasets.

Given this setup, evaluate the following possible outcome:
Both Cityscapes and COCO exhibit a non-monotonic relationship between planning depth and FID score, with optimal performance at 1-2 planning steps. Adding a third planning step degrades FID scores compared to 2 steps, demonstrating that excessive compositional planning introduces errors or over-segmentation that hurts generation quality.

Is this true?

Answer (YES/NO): NO